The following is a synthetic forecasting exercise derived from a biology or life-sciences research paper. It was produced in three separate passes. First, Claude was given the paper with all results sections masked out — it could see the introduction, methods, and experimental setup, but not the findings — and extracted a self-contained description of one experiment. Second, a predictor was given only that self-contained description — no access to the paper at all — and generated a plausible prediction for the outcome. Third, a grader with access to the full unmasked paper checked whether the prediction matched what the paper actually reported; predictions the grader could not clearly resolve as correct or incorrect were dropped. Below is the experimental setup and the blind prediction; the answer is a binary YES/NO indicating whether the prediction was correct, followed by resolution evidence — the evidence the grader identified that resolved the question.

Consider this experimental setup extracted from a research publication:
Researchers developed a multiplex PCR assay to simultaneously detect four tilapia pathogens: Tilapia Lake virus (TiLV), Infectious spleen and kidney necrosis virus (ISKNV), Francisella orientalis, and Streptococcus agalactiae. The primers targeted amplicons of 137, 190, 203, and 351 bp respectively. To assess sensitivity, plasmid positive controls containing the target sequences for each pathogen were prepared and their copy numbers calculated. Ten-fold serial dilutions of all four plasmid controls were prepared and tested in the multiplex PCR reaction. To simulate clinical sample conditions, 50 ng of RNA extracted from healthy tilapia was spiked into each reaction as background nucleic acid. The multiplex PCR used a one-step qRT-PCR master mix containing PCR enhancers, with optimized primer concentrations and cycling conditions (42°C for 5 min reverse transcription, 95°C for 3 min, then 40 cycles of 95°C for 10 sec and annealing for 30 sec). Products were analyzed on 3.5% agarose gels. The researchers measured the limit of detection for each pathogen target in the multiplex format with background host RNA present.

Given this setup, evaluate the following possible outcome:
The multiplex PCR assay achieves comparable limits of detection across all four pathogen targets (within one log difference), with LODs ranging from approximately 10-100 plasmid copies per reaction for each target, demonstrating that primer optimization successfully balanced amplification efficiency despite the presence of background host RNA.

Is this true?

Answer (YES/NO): NO